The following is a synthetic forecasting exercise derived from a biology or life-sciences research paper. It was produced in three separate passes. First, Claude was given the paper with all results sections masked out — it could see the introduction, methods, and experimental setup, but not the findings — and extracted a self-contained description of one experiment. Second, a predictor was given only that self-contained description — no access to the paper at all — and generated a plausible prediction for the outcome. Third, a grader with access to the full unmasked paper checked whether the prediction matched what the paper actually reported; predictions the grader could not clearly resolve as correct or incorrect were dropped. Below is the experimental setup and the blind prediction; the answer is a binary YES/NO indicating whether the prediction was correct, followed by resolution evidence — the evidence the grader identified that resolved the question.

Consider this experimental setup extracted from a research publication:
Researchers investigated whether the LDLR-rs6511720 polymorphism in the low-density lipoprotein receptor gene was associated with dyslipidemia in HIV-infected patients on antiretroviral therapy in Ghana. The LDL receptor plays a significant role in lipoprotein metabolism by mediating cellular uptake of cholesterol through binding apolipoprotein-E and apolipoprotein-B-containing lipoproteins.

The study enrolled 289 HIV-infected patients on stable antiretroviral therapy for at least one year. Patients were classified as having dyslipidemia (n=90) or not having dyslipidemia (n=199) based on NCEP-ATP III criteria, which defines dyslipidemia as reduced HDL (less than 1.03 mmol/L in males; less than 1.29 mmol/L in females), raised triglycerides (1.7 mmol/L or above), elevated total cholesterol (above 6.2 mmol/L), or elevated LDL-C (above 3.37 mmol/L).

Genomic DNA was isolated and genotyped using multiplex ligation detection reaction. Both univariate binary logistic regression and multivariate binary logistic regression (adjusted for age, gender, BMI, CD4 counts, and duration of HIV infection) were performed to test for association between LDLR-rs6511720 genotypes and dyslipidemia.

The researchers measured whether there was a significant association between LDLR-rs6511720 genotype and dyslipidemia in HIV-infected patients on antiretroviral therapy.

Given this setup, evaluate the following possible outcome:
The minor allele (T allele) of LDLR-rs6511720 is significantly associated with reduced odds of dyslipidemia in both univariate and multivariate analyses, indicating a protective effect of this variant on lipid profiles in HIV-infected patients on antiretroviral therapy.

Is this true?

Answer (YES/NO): NO